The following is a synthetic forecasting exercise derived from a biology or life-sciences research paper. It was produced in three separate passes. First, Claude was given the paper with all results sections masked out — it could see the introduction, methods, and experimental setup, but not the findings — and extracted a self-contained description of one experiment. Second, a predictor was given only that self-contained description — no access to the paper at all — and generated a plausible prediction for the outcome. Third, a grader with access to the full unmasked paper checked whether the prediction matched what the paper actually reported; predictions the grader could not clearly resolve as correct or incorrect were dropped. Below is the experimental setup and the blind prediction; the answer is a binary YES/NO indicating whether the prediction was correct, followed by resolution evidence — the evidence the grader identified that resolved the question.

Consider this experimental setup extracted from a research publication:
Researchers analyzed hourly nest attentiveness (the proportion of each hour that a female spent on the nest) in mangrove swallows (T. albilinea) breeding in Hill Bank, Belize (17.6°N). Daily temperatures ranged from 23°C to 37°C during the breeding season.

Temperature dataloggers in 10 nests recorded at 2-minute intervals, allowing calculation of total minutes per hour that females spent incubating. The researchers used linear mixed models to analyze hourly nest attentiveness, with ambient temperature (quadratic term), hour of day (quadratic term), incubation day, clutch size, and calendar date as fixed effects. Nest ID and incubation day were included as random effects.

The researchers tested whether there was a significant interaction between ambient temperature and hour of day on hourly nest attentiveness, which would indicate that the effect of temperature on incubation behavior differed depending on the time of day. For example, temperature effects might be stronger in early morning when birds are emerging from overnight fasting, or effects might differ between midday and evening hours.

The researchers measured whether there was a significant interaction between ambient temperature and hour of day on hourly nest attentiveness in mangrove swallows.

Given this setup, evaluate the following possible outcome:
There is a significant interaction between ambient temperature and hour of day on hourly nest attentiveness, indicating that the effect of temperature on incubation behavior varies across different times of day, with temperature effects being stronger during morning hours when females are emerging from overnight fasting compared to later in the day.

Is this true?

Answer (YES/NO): NO